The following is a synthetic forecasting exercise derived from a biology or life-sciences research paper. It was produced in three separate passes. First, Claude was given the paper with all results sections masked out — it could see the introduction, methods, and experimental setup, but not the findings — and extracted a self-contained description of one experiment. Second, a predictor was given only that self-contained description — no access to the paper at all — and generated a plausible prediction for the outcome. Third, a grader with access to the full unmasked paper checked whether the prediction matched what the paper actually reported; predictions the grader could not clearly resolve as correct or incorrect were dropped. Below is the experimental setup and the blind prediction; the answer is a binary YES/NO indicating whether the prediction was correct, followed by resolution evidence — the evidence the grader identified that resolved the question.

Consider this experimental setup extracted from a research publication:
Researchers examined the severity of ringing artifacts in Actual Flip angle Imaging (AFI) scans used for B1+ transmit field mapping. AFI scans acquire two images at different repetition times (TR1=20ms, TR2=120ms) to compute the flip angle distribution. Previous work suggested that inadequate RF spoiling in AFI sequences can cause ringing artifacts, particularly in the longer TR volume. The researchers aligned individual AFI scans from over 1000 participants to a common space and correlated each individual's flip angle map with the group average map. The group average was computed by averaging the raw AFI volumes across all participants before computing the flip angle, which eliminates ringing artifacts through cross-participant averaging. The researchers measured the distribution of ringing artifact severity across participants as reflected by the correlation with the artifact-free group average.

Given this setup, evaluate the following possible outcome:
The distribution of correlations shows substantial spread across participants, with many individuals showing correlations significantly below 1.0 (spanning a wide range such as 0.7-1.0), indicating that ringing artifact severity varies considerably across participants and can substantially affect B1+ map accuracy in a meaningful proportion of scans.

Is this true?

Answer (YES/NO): YES